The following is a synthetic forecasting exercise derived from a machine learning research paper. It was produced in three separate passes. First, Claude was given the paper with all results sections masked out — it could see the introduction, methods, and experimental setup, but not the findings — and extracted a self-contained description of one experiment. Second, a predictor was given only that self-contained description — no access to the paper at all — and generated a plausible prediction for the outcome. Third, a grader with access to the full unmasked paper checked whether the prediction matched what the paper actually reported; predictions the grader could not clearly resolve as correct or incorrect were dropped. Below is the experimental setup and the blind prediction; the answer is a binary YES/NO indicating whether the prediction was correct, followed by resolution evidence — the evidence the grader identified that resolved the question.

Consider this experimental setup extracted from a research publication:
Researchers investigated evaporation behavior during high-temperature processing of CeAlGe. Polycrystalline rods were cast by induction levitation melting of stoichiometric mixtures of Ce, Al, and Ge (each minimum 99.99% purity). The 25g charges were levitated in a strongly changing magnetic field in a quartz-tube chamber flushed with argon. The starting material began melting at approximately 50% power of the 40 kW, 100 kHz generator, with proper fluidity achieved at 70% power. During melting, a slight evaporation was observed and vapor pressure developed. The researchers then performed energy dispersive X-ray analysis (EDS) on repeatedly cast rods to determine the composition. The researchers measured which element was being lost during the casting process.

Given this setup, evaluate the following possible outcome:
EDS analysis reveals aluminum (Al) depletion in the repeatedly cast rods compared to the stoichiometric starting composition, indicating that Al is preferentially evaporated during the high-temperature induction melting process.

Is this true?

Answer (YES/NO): YES